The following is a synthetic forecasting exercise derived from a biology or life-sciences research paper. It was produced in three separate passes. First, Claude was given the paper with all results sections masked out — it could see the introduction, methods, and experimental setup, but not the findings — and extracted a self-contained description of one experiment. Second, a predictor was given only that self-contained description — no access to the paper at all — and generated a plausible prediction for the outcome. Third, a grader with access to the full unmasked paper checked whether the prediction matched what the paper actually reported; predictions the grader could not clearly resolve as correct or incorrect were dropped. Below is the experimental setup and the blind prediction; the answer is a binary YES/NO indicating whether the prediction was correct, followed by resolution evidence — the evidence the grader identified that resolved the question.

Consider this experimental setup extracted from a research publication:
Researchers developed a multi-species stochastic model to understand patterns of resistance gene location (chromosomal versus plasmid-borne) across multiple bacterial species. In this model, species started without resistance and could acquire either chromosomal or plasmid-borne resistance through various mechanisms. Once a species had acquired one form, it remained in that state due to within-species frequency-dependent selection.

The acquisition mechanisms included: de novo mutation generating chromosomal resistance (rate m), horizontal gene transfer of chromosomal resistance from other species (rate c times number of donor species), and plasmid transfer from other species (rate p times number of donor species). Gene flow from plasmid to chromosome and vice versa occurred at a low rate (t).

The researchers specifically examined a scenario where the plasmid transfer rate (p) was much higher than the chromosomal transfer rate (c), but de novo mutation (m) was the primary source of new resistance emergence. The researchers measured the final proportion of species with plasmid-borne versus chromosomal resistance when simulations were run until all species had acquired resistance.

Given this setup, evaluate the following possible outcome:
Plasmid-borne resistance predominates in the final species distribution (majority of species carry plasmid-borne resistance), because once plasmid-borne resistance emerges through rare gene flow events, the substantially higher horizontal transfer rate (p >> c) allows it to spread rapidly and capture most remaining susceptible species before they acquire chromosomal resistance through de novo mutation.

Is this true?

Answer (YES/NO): YES